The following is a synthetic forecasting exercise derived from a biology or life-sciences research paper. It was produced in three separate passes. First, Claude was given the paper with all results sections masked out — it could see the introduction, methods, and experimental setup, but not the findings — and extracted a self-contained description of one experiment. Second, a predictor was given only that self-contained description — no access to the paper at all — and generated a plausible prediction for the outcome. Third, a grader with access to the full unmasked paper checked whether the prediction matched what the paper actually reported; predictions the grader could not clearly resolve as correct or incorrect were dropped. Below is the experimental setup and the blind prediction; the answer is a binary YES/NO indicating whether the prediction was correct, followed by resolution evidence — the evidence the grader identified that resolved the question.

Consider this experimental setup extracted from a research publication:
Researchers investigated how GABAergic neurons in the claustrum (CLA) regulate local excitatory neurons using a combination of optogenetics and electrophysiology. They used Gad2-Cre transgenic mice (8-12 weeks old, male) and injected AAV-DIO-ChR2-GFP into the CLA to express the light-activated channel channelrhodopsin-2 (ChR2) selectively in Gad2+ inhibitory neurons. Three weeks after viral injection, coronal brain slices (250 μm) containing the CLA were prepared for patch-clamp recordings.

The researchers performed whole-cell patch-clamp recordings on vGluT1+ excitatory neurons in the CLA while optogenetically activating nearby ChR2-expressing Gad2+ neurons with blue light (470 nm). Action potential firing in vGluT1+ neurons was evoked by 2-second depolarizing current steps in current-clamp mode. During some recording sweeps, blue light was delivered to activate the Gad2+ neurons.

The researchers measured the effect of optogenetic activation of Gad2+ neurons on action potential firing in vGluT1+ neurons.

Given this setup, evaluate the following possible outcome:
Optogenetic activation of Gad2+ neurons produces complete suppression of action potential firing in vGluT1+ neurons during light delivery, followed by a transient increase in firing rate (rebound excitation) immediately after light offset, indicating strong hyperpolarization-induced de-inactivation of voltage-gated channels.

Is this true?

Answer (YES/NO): NO